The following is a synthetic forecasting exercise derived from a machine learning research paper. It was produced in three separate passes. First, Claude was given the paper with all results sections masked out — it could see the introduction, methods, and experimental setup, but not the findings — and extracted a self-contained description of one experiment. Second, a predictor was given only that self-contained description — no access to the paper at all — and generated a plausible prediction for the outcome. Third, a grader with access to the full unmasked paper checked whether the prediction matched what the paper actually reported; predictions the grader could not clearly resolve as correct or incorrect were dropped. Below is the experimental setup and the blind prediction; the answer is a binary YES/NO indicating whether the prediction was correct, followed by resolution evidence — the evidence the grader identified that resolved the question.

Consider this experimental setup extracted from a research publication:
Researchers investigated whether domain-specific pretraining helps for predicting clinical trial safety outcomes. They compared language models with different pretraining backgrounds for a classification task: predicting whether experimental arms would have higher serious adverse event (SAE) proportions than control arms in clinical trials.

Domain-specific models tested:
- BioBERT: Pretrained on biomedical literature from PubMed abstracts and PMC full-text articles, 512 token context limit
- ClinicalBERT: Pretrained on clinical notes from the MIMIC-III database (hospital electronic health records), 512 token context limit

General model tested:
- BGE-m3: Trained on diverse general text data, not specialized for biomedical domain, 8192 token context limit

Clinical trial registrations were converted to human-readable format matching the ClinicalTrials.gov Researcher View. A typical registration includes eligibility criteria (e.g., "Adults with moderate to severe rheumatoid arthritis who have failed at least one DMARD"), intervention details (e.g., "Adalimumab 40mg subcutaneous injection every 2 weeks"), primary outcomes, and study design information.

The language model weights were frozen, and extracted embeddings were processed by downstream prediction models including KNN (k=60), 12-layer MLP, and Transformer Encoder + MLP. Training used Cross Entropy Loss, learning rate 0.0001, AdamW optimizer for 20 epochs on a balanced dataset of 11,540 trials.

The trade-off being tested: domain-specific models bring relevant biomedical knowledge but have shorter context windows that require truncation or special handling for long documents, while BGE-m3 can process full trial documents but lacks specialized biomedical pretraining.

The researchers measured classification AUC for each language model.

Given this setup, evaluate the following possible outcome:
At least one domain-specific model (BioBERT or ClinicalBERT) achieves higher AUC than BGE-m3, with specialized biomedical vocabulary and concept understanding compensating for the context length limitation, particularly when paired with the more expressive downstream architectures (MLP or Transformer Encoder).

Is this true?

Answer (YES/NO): YES